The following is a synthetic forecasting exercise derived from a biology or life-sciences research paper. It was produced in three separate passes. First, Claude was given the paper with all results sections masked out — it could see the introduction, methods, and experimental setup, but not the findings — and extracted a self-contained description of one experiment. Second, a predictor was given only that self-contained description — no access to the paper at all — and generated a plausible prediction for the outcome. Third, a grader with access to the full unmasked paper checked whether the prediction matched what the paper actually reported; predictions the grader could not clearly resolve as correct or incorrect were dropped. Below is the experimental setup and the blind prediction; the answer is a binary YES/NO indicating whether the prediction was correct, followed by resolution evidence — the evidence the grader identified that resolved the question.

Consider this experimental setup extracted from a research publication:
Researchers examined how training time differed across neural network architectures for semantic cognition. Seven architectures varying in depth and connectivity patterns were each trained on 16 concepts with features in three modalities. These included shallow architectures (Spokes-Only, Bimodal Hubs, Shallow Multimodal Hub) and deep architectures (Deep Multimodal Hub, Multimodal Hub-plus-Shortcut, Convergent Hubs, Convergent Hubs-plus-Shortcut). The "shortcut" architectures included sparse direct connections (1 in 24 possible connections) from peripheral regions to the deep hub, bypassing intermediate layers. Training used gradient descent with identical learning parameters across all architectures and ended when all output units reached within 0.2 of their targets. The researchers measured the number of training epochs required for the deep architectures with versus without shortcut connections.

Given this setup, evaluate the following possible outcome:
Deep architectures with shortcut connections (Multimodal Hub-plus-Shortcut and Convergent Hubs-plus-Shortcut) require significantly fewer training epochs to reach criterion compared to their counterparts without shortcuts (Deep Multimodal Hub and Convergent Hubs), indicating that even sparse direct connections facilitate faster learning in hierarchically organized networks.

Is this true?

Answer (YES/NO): YES